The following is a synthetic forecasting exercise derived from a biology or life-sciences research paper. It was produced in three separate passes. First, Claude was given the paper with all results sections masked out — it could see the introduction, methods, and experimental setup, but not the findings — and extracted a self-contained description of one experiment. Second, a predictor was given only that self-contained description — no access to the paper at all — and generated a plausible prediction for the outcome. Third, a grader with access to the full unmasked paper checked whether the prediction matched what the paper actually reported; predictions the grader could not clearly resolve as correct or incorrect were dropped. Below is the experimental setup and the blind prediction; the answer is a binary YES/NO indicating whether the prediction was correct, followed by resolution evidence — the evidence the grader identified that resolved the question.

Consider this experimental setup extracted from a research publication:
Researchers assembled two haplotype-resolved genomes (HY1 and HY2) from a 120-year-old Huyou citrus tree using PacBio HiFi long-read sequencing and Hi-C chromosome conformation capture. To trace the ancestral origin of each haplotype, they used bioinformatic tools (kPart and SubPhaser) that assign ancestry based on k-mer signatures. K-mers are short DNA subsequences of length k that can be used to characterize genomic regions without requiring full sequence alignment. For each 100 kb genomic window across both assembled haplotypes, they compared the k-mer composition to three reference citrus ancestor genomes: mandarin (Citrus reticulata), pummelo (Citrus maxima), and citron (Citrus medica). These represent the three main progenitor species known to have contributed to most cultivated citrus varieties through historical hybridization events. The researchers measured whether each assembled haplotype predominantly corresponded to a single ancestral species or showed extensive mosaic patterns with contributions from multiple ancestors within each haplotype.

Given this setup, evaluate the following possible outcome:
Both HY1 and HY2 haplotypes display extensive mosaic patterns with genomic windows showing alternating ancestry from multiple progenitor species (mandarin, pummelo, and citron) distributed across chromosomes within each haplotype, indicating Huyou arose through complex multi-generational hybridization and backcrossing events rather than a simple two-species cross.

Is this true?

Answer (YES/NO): NO